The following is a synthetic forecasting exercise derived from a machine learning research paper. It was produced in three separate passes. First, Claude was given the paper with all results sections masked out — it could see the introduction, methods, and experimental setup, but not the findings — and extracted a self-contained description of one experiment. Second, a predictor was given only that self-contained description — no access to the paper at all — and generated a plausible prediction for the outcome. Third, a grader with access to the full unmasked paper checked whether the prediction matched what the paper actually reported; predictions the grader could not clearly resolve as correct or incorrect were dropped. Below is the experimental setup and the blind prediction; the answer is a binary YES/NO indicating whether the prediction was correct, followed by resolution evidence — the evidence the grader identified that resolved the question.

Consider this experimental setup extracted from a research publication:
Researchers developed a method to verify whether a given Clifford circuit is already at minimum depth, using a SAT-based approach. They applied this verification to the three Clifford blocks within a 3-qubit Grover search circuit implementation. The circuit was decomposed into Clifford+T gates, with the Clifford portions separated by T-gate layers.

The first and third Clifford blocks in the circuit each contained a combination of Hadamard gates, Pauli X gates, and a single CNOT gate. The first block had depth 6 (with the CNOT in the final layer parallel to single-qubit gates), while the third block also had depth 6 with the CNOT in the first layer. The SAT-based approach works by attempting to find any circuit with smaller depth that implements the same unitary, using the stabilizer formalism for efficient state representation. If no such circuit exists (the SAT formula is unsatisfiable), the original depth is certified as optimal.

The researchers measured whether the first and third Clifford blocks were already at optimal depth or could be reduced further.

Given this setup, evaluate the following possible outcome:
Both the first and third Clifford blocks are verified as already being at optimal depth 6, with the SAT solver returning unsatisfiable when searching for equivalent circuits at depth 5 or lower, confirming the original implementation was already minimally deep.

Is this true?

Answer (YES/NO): YES